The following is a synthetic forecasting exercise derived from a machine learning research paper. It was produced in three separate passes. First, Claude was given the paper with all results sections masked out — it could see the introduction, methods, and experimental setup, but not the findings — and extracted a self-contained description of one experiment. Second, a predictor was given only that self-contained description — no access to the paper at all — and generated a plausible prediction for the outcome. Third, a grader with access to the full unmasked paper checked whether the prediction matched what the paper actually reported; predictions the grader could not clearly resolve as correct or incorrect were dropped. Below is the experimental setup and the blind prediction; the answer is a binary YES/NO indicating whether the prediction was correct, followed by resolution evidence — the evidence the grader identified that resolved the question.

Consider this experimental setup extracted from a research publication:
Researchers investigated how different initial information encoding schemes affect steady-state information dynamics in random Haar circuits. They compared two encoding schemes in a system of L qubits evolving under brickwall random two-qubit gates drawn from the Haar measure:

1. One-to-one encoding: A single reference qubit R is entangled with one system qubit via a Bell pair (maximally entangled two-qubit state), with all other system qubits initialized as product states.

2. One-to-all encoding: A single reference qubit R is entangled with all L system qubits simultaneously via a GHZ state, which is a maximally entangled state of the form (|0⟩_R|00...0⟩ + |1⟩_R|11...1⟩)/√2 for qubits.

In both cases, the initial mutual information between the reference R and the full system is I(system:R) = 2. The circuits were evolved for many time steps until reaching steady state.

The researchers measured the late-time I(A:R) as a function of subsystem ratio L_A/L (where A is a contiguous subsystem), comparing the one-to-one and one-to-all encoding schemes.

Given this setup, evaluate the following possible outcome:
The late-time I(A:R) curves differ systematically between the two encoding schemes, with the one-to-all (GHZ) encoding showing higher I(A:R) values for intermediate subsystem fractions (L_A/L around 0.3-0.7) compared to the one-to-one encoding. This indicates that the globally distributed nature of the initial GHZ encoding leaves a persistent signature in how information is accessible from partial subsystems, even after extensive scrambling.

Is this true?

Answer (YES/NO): NO